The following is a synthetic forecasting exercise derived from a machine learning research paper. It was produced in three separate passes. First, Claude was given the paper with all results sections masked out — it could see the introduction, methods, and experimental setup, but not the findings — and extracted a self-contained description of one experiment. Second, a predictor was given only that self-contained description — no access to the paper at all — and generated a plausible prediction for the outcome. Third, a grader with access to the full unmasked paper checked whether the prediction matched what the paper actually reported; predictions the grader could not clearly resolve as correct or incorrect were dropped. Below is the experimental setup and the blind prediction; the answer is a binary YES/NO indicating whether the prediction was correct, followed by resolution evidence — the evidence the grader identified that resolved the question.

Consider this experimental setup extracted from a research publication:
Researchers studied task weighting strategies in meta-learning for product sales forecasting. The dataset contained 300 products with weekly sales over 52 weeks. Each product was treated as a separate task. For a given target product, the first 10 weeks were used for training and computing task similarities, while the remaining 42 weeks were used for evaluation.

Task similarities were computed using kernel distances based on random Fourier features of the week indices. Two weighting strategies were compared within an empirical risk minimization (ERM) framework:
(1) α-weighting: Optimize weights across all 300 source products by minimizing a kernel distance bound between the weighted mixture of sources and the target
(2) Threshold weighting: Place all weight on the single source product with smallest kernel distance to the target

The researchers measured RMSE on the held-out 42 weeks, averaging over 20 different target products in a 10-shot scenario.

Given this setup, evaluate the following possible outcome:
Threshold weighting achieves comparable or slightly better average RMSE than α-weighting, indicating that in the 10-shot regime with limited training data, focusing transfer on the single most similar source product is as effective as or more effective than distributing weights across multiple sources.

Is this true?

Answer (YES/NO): YES